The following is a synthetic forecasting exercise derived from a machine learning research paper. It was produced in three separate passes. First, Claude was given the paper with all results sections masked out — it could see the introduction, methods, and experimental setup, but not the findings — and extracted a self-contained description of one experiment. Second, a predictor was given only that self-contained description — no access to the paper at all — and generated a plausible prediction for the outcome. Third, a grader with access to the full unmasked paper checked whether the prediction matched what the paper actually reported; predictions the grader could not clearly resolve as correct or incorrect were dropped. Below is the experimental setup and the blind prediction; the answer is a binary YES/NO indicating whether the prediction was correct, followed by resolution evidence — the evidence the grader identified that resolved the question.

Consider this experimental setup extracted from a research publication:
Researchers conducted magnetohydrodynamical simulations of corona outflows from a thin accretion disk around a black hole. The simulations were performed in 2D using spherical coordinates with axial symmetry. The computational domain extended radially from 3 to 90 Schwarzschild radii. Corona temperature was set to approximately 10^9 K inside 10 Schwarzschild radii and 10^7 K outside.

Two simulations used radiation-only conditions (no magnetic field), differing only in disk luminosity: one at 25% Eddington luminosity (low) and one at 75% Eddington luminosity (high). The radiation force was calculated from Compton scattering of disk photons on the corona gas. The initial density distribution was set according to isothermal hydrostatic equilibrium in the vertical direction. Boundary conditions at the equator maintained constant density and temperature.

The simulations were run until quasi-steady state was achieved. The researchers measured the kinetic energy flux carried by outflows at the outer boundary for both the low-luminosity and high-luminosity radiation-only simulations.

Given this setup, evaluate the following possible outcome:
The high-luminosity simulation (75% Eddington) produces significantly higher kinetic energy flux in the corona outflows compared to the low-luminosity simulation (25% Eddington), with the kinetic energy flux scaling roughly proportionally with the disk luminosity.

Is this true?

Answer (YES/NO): NO